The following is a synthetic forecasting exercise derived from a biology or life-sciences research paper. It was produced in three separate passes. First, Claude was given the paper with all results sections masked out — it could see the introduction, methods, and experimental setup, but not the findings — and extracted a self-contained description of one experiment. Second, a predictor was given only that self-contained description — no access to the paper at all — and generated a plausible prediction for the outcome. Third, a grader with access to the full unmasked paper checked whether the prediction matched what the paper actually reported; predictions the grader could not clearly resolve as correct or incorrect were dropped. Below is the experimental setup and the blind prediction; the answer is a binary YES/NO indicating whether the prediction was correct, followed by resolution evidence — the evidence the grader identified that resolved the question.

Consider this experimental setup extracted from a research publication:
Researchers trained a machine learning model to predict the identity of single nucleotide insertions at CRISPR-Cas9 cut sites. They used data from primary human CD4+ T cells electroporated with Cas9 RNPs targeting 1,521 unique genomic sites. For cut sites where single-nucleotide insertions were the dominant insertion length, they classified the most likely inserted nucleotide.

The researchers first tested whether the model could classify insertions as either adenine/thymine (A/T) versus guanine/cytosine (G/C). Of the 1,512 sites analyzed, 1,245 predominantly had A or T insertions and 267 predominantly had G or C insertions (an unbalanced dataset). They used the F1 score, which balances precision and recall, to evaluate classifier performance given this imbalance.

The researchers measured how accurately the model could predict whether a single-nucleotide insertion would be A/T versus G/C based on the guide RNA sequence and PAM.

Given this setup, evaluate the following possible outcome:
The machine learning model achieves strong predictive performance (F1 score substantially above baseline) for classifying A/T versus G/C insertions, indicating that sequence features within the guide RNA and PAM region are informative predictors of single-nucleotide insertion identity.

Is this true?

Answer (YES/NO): YES